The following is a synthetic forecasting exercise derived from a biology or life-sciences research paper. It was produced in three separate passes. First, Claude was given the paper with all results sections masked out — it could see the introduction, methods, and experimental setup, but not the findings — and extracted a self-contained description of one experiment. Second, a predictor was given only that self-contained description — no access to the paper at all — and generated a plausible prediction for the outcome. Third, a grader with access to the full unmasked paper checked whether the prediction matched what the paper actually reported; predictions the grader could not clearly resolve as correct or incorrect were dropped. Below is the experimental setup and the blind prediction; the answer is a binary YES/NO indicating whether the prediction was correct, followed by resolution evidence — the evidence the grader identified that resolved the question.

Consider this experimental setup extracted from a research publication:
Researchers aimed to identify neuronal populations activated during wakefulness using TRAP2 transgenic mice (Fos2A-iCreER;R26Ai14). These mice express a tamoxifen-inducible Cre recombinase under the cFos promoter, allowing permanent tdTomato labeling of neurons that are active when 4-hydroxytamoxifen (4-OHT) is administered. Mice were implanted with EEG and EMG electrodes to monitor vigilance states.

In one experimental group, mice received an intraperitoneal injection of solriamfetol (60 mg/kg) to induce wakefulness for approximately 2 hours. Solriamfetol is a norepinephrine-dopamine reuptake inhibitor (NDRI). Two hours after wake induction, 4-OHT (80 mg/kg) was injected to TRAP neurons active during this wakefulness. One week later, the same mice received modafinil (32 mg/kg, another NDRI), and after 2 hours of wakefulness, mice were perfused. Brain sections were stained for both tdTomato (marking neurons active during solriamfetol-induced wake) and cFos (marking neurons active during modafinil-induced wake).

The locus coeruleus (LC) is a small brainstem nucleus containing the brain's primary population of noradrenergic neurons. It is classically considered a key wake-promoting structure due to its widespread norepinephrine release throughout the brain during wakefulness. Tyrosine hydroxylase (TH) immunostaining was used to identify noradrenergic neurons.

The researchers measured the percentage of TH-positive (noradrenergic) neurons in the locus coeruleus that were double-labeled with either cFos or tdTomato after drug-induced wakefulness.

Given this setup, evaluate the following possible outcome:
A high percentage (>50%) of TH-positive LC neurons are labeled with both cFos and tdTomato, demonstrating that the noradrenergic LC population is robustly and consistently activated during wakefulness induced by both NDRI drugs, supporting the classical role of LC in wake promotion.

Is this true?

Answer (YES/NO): NO